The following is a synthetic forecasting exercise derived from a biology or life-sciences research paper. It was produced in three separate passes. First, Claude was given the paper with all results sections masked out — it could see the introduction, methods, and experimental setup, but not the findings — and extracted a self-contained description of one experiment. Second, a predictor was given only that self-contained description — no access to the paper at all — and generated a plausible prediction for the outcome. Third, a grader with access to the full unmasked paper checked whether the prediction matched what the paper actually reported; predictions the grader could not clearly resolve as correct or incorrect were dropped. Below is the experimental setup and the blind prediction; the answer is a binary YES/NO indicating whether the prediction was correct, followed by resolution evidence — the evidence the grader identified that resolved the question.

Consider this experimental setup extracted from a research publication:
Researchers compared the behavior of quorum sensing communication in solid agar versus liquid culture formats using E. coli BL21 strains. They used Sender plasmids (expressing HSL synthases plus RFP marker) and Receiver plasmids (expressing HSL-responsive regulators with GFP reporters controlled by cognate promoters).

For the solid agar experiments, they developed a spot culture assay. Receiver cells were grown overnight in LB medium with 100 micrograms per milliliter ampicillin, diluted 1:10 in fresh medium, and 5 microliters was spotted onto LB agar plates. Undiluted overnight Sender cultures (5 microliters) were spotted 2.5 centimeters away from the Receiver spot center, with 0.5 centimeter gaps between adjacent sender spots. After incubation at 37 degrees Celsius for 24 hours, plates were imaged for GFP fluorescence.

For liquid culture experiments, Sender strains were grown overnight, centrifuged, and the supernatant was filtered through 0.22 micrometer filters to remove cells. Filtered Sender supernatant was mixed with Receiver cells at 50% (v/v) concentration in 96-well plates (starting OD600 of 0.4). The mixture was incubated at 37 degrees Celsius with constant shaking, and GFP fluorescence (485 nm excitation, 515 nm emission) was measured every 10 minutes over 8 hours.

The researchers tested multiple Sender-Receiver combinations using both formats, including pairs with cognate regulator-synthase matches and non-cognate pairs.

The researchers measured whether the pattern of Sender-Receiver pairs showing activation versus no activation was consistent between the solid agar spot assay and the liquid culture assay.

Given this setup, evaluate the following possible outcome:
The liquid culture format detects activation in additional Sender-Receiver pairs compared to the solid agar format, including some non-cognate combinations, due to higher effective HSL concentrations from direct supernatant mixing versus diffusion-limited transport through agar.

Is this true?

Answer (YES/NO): NO